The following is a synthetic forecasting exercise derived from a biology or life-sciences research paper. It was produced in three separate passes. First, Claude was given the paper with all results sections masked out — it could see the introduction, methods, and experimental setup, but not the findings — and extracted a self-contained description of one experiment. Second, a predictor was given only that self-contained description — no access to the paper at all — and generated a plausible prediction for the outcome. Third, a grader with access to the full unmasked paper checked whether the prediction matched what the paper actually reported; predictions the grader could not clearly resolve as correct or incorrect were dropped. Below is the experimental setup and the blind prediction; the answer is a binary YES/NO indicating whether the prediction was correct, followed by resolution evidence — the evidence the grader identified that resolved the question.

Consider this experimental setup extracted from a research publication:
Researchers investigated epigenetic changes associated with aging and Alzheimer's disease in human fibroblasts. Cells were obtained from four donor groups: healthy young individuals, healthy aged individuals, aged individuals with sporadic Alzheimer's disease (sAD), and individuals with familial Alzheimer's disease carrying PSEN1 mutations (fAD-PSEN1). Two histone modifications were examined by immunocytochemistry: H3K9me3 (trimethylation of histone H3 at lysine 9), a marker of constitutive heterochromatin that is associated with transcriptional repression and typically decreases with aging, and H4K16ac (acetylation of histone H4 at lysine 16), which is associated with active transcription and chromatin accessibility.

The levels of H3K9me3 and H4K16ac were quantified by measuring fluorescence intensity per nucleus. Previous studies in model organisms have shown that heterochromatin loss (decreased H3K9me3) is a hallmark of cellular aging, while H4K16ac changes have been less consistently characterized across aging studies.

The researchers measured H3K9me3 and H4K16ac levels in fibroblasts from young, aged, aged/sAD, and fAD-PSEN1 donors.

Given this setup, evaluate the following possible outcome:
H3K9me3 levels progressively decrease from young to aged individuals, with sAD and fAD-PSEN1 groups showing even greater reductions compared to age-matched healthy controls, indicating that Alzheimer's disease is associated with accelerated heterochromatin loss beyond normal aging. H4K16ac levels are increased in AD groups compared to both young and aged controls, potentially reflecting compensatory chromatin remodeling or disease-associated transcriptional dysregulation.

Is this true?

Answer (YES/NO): NO